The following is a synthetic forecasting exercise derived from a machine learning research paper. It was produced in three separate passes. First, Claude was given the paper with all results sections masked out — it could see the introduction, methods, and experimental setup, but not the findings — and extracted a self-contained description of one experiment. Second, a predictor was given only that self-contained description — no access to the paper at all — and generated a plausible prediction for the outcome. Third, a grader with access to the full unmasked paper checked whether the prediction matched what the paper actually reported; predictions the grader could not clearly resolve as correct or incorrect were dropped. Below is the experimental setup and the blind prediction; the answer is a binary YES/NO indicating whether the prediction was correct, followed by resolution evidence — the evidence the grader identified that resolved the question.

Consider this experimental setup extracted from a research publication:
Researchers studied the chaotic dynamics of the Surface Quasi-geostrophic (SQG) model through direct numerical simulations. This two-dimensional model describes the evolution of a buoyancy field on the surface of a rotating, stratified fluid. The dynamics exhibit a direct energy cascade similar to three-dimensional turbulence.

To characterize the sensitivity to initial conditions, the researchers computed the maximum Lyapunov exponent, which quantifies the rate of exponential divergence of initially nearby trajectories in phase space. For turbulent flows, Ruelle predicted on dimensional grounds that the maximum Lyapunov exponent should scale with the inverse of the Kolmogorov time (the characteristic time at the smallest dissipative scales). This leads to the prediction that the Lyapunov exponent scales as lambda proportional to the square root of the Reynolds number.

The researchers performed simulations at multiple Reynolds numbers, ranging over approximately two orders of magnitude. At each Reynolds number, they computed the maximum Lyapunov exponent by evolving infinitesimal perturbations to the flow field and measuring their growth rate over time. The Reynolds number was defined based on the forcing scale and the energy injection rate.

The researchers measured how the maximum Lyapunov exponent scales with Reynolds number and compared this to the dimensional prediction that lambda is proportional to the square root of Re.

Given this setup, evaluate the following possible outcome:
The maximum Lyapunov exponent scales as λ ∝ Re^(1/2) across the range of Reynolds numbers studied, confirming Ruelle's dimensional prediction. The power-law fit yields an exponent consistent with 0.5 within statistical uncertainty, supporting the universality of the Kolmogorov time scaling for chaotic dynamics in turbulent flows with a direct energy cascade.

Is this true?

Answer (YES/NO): NO